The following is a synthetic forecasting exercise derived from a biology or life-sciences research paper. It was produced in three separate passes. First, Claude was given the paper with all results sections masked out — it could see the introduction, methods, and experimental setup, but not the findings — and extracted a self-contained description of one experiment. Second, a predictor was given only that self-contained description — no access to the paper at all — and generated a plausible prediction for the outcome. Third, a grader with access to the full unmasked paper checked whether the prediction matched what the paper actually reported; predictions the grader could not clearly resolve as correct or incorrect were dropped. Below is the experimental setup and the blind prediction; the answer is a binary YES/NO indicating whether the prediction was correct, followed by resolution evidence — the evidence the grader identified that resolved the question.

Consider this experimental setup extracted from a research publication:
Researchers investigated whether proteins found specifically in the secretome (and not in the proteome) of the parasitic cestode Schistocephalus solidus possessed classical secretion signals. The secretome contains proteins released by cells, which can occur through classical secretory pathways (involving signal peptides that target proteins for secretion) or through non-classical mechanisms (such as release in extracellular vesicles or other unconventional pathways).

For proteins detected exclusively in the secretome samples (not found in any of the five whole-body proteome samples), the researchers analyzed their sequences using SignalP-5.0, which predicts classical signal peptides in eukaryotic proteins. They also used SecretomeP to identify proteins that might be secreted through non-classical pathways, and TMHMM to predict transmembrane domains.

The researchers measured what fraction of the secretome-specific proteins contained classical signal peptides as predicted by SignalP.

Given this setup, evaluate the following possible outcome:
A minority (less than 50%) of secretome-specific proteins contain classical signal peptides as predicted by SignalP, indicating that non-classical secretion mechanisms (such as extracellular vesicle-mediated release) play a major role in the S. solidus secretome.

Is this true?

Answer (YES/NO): YES